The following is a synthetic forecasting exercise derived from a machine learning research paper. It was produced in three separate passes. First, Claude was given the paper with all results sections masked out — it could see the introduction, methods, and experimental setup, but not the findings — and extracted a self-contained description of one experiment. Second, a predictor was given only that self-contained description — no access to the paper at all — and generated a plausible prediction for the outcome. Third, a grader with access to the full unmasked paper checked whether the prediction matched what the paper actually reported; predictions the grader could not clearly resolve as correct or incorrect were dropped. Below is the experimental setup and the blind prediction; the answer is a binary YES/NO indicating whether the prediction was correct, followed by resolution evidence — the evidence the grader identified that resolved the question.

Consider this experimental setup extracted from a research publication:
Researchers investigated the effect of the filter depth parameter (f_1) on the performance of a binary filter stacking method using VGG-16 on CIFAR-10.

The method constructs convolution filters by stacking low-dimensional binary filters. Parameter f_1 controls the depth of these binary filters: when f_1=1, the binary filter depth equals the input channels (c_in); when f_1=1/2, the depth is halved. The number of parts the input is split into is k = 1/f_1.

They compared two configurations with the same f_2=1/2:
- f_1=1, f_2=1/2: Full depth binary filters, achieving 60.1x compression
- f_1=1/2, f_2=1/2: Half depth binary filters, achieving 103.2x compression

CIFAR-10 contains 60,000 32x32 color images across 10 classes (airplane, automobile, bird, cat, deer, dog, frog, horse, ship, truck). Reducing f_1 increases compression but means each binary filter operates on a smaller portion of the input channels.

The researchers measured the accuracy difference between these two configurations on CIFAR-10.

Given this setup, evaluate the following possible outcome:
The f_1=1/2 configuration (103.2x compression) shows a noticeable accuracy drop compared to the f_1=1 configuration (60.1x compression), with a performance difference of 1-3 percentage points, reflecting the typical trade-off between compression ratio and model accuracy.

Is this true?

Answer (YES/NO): NO